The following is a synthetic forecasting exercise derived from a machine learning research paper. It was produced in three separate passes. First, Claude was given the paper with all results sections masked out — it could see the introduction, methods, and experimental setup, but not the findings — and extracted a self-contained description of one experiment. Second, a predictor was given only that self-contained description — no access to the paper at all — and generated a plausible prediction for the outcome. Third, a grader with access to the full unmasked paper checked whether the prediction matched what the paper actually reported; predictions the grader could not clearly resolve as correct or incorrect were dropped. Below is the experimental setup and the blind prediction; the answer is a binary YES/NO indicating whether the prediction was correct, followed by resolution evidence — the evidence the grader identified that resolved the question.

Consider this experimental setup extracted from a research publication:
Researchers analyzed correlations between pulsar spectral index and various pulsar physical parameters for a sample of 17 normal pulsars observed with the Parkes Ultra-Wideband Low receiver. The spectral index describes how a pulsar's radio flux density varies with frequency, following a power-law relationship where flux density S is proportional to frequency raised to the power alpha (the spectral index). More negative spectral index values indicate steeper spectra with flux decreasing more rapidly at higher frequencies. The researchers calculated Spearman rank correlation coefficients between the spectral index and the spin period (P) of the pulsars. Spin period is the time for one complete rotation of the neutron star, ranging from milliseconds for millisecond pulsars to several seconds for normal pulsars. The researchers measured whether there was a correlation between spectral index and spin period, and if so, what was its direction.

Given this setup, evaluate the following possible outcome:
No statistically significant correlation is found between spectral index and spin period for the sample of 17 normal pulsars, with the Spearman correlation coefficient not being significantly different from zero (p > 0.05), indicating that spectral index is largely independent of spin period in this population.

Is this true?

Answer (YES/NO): NO